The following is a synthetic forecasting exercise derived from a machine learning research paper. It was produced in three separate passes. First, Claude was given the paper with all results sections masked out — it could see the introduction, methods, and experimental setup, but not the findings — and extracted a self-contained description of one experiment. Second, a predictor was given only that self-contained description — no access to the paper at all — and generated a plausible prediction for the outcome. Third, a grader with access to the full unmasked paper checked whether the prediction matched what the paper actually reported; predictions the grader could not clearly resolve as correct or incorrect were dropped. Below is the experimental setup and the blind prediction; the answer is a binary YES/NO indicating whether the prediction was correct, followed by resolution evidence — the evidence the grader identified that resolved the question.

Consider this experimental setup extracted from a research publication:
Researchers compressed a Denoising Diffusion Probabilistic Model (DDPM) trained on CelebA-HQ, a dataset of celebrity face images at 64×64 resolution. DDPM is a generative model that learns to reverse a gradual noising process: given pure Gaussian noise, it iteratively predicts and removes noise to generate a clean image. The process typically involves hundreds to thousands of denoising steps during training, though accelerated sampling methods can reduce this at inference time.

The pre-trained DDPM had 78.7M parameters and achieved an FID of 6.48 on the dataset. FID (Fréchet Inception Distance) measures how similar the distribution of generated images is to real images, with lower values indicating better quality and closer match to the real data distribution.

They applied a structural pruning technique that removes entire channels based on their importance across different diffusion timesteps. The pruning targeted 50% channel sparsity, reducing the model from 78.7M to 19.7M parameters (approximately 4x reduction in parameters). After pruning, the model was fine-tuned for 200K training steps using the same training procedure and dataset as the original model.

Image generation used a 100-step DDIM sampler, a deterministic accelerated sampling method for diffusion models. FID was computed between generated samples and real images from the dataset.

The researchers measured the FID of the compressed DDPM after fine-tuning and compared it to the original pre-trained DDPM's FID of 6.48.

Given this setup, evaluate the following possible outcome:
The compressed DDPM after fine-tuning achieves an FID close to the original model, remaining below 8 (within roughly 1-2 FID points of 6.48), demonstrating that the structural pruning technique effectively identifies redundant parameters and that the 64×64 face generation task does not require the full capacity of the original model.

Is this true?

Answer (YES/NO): YES